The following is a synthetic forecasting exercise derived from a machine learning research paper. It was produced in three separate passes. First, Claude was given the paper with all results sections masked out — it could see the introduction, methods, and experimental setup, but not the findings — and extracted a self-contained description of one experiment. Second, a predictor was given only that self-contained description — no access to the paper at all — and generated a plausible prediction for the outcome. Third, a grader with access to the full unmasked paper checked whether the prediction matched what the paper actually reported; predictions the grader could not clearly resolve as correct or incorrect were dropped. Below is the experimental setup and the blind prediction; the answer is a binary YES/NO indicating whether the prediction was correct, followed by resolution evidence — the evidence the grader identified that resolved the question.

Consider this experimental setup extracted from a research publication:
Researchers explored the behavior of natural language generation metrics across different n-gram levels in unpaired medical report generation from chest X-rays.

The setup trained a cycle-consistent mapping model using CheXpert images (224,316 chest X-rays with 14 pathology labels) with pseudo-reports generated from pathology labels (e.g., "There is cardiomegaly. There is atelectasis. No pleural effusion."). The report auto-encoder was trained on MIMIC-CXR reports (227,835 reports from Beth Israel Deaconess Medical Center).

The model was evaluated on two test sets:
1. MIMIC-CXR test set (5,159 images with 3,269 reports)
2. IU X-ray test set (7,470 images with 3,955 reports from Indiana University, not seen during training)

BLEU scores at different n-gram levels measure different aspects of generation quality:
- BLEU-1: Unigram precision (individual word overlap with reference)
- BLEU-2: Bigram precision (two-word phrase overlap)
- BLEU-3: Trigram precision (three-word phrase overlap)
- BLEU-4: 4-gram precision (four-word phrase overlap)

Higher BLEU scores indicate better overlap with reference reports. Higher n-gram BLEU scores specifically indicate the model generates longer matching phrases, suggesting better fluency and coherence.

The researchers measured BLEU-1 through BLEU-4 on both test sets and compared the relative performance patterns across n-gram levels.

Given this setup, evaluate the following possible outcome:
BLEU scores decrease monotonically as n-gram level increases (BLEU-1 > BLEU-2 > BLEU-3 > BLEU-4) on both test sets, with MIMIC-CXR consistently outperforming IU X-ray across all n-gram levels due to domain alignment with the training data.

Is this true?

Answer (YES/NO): NO